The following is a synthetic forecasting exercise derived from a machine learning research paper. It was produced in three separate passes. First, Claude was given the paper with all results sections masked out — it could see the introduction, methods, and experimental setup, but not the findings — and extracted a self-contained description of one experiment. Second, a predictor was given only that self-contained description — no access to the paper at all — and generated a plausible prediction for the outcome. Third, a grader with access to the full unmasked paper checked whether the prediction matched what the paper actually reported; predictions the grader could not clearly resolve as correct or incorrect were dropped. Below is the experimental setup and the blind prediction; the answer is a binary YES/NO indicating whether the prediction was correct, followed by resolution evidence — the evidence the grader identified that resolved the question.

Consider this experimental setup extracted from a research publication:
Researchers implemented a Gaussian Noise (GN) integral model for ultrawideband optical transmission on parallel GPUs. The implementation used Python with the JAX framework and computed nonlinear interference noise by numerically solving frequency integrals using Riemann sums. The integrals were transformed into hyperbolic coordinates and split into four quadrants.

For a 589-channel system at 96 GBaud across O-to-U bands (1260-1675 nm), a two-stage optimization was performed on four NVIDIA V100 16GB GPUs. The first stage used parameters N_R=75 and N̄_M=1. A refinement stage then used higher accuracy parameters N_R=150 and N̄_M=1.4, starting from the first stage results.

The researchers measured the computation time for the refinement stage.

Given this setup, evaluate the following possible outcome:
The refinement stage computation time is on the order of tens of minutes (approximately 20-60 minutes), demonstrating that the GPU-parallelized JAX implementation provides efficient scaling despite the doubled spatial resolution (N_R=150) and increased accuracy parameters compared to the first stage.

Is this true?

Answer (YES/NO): NO